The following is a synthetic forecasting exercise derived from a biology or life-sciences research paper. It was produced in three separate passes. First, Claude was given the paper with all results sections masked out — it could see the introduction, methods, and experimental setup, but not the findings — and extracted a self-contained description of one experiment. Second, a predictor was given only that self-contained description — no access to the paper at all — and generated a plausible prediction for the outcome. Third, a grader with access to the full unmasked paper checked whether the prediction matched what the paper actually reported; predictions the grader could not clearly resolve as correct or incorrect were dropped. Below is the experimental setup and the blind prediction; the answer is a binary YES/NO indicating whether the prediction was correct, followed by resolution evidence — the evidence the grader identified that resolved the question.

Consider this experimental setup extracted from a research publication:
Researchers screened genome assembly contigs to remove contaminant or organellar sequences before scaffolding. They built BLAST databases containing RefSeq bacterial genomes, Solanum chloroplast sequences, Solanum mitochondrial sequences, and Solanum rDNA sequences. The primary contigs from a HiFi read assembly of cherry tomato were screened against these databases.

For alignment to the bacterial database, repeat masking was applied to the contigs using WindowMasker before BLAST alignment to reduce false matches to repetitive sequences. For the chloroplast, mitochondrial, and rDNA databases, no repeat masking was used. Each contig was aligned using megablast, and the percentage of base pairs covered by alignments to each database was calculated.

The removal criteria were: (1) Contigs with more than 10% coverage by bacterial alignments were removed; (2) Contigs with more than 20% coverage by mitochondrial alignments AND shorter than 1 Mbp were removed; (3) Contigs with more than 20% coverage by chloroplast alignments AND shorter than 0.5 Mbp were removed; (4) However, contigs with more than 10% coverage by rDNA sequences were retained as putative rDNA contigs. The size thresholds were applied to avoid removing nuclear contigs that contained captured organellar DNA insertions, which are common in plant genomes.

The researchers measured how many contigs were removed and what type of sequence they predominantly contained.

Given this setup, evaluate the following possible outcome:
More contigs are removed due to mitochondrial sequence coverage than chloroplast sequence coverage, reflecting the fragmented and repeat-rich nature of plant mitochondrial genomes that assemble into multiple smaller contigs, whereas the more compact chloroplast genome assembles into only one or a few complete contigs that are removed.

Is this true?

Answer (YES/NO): NO